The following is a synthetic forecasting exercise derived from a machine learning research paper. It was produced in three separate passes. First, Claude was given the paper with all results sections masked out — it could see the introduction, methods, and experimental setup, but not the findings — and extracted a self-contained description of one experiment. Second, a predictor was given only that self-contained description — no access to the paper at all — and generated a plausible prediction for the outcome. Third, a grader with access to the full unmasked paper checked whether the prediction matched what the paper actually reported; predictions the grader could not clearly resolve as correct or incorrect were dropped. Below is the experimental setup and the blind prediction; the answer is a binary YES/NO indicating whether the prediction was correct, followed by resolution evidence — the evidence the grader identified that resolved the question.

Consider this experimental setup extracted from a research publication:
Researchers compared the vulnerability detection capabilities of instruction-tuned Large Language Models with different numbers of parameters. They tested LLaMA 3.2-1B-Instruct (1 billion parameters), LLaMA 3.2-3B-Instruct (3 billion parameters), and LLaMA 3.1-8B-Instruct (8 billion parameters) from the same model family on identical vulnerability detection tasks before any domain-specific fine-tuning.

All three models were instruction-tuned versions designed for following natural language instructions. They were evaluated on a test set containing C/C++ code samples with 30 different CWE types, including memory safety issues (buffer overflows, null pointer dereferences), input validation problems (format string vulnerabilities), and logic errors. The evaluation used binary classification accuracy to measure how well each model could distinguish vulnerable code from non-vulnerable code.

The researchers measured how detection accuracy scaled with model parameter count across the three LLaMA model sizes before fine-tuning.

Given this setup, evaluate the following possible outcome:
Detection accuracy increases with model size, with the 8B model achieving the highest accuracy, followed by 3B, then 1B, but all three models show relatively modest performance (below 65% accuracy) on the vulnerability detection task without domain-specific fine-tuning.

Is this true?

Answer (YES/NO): YES